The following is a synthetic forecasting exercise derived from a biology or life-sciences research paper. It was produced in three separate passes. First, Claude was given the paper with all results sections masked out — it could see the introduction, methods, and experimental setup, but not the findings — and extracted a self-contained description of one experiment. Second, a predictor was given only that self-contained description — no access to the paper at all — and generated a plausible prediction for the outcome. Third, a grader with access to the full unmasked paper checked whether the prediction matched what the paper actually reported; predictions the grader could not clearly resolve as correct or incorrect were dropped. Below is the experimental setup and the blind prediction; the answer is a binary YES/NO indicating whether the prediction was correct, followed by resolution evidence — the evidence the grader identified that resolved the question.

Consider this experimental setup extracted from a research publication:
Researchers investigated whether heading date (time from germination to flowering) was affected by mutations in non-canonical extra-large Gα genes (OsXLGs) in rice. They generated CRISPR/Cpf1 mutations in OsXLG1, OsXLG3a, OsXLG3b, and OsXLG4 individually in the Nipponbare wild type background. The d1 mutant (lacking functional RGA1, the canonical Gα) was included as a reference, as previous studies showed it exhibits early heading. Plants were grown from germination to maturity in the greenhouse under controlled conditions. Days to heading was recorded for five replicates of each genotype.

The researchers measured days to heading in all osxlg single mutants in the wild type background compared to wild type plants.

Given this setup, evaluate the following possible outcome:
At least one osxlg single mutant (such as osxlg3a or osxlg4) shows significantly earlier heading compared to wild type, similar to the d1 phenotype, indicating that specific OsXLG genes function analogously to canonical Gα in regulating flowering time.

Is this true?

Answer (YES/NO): YES